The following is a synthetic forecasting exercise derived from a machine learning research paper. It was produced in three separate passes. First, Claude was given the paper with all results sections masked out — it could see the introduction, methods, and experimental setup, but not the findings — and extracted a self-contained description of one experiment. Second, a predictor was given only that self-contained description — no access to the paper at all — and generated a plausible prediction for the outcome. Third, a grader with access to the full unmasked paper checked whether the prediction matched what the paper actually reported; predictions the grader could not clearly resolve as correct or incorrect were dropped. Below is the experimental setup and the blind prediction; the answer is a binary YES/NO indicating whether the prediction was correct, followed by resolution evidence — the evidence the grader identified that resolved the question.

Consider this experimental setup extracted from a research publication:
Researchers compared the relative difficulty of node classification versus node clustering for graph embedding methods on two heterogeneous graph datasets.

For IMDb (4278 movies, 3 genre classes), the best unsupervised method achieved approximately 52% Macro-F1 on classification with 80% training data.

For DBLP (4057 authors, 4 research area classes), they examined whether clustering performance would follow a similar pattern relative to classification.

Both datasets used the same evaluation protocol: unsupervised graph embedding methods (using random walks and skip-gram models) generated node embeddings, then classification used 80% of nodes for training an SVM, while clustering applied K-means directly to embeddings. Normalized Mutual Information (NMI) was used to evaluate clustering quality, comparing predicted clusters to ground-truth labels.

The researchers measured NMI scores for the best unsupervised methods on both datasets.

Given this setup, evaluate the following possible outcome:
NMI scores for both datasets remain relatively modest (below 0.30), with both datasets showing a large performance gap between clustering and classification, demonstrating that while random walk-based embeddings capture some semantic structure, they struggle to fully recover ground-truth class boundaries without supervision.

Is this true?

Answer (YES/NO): NO